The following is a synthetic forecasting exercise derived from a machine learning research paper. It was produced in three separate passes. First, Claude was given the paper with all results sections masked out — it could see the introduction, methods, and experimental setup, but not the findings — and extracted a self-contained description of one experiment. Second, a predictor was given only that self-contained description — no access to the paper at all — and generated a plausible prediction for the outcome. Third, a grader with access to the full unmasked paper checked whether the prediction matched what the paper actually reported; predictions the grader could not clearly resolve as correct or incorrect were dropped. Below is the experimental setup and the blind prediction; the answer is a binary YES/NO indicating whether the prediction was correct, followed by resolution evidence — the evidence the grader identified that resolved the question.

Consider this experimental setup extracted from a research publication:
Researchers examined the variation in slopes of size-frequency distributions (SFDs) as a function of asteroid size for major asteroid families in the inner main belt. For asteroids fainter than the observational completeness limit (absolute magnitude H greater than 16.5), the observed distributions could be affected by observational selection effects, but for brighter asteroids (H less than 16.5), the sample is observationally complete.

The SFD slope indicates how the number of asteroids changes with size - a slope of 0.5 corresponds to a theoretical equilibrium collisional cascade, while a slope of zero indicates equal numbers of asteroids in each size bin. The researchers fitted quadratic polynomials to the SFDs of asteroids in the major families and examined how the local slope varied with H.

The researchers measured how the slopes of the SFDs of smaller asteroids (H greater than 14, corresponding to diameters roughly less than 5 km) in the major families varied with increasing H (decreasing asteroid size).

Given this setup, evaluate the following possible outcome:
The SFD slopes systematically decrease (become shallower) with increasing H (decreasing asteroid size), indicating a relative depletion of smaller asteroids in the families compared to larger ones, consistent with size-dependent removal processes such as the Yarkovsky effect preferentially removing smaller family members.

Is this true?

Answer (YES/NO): YES